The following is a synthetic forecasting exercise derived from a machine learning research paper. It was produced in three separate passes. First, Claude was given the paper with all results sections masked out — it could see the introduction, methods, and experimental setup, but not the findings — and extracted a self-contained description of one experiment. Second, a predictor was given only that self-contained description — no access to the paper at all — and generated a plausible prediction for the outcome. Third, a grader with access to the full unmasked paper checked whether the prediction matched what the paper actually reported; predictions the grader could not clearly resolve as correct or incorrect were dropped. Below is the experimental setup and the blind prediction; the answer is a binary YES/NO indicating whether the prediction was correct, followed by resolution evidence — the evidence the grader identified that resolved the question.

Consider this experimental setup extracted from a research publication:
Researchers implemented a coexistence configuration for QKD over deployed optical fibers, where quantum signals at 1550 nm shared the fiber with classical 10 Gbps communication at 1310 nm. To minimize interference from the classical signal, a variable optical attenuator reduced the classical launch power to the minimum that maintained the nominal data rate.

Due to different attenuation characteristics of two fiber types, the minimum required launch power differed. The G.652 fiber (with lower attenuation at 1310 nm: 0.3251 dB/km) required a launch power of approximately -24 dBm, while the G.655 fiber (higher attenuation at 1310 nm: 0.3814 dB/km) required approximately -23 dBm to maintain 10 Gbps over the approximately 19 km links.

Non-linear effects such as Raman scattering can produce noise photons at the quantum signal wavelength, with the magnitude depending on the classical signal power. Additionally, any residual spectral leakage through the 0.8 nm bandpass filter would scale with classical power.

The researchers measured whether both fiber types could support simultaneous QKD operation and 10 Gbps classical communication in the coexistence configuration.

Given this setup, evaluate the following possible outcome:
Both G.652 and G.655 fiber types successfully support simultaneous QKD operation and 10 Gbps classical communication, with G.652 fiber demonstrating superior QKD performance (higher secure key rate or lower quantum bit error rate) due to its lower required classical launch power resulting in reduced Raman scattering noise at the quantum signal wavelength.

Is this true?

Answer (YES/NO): YES